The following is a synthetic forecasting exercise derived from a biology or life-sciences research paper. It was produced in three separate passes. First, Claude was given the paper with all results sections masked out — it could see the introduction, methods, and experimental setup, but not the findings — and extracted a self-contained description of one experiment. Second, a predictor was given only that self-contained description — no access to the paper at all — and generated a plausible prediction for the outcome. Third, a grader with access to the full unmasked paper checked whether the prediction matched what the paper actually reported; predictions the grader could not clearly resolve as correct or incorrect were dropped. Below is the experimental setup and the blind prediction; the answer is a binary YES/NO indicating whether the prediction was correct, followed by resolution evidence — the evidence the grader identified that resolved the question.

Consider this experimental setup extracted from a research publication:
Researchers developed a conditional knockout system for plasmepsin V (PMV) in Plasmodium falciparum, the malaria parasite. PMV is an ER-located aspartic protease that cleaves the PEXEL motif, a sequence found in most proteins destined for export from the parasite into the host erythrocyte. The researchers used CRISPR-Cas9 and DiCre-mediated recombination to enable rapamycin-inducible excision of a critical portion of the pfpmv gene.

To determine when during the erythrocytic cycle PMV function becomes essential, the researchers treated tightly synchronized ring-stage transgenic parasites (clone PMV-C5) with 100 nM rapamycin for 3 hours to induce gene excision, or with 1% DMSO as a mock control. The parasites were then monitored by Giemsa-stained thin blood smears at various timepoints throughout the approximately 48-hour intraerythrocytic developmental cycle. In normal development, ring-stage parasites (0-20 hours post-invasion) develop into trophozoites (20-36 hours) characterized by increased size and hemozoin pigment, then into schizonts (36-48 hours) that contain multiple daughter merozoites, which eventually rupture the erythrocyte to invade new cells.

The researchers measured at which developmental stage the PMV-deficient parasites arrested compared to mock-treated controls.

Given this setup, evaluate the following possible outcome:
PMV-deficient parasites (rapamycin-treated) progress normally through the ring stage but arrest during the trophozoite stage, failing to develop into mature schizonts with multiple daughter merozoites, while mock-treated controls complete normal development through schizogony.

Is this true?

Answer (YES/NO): NO